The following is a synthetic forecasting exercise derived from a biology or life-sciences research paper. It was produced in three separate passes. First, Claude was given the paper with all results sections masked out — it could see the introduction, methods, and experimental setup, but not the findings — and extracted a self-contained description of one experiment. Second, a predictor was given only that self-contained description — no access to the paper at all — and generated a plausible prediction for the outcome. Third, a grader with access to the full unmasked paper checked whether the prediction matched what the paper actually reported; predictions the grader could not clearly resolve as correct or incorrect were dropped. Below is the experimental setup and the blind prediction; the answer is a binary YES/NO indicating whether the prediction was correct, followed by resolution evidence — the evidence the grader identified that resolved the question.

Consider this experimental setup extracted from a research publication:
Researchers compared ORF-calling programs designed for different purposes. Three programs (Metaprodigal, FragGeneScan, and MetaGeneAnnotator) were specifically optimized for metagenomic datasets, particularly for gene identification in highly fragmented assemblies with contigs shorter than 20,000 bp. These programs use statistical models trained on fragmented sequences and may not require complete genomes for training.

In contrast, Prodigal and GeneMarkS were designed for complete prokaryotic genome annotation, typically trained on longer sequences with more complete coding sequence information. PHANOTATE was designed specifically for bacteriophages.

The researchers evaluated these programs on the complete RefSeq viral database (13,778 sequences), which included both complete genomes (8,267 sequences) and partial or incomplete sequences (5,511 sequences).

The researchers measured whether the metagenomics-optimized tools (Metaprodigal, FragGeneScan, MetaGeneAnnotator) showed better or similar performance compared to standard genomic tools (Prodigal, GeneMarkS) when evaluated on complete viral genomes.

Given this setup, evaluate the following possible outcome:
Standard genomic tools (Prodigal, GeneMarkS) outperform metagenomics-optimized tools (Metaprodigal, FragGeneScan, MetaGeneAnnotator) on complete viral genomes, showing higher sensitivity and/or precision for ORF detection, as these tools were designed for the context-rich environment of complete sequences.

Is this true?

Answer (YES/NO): NO